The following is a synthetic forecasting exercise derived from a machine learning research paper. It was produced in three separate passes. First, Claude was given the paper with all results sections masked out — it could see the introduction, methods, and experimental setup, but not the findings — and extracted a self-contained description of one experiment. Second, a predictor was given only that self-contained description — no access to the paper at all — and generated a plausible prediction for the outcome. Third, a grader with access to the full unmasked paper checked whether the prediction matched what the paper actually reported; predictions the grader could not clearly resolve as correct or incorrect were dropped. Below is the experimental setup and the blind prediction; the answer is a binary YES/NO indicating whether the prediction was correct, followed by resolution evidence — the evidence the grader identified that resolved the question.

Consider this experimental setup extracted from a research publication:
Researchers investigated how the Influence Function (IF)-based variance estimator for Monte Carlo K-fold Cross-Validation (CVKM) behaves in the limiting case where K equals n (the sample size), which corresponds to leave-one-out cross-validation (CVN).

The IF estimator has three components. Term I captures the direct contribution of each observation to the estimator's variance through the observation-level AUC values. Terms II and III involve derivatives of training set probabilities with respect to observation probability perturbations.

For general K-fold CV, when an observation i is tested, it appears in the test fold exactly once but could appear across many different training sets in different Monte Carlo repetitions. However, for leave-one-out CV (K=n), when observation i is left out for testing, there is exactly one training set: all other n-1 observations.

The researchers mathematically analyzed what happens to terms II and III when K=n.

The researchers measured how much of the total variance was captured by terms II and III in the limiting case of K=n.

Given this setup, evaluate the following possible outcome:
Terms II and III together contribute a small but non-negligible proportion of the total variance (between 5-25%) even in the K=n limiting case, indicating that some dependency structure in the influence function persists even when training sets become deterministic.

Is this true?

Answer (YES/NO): NO